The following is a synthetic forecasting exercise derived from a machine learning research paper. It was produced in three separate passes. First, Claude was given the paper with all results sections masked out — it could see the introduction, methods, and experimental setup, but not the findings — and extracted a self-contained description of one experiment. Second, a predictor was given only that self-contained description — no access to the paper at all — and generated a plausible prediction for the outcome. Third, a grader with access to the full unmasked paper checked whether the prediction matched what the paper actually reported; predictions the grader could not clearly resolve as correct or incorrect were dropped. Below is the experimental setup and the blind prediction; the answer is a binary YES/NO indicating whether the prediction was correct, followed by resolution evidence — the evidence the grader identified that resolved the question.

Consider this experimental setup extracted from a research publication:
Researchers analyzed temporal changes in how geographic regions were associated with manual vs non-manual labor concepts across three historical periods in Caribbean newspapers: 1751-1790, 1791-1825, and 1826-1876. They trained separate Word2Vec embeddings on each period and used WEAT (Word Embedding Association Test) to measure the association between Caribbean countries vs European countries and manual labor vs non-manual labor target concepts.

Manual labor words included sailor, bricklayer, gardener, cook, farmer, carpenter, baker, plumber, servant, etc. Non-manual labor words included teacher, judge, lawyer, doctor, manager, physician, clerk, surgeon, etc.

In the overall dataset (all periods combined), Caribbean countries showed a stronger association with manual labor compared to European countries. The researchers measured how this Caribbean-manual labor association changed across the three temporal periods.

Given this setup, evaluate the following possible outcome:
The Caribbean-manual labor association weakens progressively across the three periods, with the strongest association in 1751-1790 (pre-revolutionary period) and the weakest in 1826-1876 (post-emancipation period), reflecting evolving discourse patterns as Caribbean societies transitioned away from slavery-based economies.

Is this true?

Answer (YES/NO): YES